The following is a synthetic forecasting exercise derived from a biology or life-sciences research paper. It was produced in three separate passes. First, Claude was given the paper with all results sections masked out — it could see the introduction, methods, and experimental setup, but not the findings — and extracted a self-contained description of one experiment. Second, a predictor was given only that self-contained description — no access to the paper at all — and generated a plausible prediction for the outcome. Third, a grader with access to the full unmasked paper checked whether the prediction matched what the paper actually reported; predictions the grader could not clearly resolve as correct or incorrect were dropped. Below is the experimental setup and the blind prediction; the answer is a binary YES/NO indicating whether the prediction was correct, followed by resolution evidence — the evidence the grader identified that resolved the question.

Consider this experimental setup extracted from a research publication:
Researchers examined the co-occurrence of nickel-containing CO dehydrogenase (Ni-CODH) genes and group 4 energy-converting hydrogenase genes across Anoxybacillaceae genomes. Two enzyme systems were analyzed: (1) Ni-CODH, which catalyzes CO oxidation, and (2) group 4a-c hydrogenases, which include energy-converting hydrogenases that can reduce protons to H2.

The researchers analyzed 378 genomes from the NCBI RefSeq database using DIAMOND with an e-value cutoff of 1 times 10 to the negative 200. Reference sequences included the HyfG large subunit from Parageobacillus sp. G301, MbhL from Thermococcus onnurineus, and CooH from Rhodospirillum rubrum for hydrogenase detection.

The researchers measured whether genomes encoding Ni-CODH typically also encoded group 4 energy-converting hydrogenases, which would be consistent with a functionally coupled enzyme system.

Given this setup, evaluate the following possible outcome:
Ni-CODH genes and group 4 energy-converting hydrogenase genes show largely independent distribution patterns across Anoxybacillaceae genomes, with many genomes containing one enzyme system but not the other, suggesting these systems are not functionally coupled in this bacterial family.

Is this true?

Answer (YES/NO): NO